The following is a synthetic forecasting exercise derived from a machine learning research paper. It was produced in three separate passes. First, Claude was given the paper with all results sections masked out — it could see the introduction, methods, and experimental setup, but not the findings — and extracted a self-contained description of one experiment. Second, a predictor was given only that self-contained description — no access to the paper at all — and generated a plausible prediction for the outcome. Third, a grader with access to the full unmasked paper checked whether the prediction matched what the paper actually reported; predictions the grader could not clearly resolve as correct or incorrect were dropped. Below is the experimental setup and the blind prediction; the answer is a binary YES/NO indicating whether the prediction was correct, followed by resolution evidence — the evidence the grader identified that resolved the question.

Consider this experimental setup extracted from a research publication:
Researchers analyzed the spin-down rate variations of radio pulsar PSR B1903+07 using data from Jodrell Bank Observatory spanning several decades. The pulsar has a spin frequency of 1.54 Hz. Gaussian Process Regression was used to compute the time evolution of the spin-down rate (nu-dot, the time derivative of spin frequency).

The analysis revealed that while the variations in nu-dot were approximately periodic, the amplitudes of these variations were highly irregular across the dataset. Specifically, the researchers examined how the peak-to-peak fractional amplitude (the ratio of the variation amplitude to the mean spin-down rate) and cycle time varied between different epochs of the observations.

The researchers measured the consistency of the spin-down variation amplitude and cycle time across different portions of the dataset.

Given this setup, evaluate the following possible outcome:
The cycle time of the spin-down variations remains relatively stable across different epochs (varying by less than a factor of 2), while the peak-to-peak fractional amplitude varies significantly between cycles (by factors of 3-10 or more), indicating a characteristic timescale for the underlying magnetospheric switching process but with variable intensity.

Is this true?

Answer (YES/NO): NO